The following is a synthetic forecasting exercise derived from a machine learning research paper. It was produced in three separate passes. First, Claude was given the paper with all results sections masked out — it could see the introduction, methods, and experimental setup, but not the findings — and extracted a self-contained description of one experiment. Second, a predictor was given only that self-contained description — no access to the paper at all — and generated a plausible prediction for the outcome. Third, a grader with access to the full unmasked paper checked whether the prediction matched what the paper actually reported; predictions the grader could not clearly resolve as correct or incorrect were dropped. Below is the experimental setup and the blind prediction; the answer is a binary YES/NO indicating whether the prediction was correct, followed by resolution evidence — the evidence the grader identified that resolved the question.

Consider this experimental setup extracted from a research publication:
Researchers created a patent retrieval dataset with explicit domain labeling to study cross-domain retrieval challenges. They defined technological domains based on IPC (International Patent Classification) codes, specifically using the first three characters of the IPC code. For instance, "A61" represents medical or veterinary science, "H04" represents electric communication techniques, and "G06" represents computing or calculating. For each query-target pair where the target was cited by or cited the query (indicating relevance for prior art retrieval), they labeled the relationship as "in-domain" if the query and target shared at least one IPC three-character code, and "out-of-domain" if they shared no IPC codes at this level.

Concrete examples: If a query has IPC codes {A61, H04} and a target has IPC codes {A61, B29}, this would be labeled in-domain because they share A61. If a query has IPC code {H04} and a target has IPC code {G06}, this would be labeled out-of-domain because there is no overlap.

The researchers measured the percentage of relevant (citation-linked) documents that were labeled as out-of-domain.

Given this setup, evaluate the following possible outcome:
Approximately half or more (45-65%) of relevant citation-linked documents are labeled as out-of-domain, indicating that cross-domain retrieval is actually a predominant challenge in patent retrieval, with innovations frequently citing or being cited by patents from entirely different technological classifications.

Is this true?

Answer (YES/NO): NO